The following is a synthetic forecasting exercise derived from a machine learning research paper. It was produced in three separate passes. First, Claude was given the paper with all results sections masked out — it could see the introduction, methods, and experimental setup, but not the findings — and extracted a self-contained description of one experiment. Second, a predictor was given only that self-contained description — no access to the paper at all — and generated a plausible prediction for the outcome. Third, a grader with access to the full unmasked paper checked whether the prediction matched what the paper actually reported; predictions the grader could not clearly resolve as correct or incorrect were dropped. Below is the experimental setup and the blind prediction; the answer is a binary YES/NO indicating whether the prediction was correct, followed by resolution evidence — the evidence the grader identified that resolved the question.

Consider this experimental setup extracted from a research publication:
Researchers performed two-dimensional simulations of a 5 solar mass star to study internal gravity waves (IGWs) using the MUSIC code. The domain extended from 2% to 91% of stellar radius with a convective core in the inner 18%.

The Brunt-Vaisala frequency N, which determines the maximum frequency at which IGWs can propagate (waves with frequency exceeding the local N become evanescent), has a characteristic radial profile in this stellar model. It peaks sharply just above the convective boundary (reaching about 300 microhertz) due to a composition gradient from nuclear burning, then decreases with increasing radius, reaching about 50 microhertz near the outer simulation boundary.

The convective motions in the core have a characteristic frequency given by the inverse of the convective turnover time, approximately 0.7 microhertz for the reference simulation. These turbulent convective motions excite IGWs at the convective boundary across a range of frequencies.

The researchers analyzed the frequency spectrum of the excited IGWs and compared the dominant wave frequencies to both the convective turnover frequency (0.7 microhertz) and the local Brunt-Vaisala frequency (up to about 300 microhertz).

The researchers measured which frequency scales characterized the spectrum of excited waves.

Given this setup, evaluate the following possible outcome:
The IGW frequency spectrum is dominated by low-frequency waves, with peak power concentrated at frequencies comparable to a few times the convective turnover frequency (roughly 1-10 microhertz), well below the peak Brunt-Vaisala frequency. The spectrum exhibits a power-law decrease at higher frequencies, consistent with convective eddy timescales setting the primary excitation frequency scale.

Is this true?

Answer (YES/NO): YES